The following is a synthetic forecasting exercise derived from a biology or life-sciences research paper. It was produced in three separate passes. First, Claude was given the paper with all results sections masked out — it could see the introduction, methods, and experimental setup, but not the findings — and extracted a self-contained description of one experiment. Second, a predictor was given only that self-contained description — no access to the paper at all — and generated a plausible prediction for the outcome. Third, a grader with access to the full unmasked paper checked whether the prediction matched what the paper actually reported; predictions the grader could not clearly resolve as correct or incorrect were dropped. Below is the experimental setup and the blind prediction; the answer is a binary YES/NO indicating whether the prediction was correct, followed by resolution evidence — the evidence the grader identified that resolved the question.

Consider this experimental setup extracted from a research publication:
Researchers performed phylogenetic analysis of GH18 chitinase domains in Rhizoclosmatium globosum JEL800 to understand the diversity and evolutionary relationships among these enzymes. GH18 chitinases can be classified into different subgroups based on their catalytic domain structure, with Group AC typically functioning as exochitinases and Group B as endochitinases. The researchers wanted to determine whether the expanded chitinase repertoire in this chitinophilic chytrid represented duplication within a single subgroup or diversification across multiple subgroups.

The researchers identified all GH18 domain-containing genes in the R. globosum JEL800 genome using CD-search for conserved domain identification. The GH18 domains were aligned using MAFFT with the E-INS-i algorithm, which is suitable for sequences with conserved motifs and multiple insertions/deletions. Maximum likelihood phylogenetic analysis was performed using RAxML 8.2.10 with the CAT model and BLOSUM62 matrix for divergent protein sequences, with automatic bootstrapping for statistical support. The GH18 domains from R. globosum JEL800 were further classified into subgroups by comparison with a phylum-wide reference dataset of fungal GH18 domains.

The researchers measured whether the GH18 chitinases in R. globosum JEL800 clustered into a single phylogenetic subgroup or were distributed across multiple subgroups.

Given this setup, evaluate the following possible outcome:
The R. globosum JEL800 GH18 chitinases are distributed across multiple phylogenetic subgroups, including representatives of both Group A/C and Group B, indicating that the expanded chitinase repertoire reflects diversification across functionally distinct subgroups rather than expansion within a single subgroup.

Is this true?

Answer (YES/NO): YES